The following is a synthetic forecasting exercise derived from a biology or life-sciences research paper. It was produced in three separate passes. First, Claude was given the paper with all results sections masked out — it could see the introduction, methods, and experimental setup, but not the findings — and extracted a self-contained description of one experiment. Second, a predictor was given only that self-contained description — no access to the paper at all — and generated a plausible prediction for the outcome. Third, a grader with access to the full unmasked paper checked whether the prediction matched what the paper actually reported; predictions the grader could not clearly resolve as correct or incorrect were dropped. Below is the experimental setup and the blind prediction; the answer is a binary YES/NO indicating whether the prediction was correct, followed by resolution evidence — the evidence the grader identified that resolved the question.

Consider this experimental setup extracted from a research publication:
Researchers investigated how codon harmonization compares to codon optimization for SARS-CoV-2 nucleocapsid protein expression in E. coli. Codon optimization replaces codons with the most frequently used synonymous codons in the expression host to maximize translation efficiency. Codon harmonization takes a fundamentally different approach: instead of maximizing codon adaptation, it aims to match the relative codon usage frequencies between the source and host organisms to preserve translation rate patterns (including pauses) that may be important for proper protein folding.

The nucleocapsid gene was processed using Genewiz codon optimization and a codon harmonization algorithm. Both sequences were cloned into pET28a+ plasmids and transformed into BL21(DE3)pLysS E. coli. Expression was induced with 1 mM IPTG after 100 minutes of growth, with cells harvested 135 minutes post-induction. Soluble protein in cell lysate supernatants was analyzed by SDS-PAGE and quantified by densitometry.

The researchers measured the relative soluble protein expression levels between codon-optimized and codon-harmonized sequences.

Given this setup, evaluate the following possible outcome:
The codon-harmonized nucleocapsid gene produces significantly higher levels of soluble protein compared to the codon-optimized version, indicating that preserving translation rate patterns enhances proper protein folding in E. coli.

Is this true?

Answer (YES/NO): NO